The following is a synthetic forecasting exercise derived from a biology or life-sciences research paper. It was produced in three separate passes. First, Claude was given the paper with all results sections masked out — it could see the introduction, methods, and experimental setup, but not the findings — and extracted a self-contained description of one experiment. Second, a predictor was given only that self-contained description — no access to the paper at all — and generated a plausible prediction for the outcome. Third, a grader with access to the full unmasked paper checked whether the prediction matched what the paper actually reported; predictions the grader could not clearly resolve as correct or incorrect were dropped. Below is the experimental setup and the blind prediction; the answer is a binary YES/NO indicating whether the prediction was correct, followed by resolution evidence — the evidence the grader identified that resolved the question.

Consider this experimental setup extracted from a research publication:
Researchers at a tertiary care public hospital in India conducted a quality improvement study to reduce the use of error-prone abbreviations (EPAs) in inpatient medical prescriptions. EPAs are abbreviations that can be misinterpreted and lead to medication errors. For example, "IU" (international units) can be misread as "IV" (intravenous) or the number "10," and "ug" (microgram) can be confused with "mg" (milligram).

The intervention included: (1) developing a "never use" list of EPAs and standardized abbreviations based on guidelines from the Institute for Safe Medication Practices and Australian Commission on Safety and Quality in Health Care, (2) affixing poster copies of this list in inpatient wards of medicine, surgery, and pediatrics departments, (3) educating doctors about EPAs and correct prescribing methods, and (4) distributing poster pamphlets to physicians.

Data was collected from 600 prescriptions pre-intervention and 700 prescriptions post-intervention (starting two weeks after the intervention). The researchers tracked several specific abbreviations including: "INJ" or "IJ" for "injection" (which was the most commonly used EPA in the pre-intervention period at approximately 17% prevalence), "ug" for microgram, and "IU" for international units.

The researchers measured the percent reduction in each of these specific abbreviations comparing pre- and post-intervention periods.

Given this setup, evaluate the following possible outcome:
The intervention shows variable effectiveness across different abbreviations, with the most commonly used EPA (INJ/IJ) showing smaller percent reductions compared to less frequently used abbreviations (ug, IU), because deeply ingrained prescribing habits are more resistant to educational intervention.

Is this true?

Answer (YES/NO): YES